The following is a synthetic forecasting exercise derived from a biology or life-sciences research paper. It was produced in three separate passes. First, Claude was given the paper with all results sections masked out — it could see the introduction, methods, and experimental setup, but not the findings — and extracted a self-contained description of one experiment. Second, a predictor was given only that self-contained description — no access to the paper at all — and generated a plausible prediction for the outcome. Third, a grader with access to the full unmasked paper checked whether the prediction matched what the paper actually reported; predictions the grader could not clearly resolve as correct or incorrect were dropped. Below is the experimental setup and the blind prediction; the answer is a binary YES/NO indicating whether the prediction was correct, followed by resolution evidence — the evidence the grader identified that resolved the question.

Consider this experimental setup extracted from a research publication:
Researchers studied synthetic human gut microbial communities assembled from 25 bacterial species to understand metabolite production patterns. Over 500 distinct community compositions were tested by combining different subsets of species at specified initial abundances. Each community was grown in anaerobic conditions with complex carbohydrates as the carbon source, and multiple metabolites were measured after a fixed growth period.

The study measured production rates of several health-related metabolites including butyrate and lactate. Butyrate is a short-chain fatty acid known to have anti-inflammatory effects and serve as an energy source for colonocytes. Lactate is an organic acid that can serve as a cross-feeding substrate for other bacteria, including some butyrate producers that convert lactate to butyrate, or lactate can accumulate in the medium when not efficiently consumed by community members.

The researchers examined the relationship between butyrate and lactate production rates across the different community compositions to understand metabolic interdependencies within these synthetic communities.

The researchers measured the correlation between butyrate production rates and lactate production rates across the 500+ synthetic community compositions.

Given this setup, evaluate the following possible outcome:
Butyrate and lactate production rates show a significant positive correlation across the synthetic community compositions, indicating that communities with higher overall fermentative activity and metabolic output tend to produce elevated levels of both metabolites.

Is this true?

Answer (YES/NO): YES